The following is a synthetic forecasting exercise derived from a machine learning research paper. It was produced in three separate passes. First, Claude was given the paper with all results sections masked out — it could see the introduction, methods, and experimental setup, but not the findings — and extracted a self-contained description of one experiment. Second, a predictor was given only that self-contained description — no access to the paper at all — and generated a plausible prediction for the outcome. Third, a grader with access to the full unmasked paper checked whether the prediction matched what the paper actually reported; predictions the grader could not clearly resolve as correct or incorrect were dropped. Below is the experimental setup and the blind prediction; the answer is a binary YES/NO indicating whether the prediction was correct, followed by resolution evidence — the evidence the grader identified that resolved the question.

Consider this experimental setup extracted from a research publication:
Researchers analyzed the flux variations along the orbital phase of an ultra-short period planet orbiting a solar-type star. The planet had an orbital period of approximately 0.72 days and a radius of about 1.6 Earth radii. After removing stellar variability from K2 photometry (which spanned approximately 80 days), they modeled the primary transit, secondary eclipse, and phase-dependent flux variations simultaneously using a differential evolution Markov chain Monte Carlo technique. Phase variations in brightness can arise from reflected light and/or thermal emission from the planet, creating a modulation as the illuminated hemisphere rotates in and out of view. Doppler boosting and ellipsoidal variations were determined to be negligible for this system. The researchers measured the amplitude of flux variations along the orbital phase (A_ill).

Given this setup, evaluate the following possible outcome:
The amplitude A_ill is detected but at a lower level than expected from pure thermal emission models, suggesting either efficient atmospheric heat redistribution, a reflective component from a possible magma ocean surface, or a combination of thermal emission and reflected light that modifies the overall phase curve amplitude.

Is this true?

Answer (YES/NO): NO